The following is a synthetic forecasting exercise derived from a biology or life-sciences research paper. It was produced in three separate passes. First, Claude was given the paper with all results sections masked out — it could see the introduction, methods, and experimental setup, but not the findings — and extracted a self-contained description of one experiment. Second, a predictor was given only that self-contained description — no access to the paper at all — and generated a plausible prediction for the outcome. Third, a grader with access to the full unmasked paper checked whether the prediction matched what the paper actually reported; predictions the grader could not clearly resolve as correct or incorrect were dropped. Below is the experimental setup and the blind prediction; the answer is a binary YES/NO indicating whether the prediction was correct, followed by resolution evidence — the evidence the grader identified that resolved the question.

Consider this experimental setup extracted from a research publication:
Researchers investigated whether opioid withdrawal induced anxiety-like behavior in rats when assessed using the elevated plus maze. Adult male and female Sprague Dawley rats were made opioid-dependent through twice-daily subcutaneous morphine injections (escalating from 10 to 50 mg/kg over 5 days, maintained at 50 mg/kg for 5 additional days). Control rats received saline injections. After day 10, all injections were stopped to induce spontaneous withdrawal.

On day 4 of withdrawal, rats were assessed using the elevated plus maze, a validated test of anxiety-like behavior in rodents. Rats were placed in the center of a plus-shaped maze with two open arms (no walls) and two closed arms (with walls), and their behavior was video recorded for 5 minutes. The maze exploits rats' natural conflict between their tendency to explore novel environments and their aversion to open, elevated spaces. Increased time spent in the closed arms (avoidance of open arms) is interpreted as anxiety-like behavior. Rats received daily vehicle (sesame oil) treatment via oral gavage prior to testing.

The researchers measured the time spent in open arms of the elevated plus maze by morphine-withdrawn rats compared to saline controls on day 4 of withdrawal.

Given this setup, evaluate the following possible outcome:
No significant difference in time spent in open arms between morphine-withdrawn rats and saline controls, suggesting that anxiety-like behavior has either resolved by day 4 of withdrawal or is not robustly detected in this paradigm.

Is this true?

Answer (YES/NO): YES